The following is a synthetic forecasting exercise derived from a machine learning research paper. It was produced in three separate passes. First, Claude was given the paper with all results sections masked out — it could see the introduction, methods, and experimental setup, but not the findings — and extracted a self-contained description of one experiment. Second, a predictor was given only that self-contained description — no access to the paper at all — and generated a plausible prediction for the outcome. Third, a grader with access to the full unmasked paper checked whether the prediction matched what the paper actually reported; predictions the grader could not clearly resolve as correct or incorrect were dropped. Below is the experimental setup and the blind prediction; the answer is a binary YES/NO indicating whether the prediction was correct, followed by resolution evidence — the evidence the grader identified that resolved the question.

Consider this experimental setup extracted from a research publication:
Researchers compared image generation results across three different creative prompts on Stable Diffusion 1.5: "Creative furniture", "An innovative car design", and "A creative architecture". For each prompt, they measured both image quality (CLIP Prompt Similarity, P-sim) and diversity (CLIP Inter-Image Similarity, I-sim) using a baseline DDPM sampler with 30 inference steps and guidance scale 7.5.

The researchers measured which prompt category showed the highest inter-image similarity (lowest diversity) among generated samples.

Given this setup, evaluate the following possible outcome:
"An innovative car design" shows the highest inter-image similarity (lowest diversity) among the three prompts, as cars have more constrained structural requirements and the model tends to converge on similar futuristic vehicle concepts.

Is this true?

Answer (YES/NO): YES